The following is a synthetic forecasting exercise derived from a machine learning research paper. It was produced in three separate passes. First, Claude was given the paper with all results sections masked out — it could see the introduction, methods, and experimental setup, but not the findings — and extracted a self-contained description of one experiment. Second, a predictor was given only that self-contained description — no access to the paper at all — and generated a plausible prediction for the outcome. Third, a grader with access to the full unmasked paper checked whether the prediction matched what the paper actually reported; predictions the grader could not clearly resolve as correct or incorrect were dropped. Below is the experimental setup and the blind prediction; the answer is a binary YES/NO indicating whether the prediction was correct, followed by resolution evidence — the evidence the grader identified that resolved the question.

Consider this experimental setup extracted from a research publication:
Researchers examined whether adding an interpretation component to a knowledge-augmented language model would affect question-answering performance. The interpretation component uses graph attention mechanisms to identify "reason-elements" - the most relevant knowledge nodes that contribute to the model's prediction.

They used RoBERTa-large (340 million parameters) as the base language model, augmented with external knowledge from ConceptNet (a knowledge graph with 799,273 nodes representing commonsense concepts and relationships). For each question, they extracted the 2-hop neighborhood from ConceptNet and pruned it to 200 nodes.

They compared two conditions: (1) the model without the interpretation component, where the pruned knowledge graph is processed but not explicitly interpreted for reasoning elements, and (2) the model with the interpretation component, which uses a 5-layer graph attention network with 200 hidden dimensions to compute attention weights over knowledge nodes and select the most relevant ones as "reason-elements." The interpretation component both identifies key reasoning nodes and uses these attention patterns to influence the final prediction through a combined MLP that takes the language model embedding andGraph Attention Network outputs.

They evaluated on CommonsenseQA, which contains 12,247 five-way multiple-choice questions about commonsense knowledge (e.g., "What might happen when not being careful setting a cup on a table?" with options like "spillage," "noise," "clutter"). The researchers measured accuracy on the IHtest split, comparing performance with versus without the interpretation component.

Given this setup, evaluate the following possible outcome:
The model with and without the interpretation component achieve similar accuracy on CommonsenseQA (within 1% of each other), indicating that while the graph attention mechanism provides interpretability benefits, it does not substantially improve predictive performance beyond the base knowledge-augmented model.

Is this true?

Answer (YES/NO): NO